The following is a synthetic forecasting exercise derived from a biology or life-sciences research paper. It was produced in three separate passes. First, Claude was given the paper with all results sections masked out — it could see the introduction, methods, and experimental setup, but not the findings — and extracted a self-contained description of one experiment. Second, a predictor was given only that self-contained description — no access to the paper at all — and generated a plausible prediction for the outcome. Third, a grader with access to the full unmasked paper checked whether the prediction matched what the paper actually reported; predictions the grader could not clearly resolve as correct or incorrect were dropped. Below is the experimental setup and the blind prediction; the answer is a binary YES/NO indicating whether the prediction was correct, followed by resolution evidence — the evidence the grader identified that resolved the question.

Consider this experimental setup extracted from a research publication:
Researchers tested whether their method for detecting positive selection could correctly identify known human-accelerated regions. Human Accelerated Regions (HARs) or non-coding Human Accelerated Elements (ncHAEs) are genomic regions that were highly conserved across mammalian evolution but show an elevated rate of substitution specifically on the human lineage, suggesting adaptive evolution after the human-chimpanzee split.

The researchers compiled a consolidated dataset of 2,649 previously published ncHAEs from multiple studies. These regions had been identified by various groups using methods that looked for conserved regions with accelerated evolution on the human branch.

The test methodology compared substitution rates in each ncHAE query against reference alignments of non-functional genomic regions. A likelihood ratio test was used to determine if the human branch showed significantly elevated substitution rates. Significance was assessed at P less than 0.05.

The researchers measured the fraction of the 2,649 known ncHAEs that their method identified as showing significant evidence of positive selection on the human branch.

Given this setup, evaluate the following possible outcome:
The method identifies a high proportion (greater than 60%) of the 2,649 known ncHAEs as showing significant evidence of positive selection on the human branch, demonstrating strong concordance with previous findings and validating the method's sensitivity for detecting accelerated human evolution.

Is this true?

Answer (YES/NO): NO